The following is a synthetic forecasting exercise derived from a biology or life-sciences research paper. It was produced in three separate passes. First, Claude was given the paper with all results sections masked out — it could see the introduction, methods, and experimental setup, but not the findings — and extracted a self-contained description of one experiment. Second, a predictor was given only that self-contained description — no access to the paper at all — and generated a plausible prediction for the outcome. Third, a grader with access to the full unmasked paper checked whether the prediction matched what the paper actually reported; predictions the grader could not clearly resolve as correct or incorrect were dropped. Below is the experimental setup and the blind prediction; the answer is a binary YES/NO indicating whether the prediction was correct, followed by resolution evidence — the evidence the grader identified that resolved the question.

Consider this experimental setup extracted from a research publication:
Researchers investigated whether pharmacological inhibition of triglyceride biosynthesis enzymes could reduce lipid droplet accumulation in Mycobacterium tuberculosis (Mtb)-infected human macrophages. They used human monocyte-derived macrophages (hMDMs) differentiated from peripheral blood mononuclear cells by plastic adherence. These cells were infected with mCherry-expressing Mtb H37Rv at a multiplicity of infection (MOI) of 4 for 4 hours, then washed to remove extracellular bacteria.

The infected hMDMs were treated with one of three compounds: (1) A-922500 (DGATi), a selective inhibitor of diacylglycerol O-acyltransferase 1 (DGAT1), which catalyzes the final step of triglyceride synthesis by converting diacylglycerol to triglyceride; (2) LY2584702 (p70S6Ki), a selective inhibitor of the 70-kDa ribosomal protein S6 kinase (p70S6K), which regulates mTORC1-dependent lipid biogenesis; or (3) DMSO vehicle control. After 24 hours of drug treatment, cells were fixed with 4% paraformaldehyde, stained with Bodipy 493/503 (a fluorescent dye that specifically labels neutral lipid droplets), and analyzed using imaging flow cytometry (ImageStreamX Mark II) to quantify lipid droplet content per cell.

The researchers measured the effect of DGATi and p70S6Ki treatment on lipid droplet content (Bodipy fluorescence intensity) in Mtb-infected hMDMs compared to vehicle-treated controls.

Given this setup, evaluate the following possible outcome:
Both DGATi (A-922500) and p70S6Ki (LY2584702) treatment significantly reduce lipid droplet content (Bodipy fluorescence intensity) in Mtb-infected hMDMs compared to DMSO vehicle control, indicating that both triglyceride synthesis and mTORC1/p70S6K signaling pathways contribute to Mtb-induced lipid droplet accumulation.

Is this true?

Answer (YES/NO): YES